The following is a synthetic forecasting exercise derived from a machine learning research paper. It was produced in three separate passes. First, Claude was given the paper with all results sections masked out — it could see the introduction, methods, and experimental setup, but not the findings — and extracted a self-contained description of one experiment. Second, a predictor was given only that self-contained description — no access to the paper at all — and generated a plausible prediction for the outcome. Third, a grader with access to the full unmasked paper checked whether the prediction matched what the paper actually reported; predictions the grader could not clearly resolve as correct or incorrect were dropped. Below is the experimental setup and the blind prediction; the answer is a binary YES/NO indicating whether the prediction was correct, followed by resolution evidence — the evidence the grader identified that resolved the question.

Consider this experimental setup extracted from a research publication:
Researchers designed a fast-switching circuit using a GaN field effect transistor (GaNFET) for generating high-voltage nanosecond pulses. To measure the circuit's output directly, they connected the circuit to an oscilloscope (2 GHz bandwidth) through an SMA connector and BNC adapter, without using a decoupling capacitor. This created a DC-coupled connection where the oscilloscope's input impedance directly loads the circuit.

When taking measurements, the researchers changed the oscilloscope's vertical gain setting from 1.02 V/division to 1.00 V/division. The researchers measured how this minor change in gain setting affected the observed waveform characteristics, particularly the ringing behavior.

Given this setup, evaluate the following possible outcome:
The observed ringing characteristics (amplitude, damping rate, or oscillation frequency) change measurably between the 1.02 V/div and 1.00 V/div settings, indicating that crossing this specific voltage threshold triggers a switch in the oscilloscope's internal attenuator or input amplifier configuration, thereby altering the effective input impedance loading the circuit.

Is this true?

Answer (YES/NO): YES